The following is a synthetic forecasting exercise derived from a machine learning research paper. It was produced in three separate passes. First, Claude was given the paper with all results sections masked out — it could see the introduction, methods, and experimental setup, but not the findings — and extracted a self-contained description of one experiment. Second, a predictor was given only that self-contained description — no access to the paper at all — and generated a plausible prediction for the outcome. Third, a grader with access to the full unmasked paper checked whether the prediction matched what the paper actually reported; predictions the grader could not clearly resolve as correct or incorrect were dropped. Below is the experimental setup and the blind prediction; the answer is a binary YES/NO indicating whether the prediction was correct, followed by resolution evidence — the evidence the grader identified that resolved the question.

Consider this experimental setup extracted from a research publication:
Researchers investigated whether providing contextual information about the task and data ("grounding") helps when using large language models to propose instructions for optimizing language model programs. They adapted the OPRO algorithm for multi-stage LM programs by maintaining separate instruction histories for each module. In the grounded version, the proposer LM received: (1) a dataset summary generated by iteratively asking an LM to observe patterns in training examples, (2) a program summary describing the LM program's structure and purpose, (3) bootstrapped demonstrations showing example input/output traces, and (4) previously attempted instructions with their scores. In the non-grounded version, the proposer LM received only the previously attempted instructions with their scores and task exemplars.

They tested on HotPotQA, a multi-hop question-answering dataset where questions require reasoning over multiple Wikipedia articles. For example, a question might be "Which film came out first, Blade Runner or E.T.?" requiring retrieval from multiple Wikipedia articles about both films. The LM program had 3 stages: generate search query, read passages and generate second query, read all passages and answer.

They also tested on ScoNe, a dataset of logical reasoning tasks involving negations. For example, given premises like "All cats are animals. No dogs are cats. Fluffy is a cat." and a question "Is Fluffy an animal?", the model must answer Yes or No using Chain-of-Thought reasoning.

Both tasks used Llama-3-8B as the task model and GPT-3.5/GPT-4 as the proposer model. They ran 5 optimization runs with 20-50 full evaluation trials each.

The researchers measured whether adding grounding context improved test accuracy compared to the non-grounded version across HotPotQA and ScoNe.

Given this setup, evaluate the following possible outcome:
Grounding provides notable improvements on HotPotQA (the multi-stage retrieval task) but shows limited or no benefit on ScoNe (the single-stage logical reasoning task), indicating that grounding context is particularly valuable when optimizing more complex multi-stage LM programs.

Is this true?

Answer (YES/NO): NO